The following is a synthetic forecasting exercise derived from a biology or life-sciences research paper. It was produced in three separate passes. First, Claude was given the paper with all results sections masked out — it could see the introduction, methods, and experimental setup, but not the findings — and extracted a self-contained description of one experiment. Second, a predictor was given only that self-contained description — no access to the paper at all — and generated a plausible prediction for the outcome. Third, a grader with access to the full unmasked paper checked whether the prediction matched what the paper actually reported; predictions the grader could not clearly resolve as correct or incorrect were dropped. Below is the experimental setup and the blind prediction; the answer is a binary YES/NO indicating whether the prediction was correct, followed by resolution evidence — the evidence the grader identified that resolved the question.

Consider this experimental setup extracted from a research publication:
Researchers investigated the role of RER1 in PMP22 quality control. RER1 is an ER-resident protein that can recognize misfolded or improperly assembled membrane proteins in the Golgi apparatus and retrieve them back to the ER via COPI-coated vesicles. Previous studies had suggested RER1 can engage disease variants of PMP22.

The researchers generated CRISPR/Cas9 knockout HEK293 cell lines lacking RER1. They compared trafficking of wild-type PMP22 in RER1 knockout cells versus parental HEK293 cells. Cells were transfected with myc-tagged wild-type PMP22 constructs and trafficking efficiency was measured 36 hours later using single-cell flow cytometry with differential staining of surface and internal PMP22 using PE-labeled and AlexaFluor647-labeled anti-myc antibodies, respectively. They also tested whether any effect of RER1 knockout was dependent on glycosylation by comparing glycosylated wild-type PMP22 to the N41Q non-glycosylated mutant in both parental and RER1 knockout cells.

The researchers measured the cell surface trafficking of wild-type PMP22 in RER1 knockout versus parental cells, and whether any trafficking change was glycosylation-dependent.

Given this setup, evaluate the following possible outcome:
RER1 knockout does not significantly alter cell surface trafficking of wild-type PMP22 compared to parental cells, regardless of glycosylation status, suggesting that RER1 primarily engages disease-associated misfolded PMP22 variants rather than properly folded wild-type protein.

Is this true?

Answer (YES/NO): NO